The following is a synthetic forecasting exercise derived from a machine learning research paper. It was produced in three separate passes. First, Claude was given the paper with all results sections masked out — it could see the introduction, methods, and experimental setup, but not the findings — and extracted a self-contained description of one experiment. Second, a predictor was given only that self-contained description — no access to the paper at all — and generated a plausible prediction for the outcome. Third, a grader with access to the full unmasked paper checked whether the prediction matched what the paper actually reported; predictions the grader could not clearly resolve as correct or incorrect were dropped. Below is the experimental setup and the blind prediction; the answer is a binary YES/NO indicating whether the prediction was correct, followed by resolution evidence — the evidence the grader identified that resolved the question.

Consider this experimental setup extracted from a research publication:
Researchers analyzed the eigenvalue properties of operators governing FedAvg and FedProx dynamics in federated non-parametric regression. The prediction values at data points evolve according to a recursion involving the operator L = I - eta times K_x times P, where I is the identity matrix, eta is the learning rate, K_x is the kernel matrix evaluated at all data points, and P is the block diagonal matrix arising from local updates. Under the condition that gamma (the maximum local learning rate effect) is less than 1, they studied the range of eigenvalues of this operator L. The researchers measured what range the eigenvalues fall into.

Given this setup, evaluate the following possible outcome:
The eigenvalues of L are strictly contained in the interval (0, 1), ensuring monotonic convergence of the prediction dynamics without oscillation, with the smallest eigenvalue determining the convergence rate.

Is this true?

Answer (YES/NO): NO